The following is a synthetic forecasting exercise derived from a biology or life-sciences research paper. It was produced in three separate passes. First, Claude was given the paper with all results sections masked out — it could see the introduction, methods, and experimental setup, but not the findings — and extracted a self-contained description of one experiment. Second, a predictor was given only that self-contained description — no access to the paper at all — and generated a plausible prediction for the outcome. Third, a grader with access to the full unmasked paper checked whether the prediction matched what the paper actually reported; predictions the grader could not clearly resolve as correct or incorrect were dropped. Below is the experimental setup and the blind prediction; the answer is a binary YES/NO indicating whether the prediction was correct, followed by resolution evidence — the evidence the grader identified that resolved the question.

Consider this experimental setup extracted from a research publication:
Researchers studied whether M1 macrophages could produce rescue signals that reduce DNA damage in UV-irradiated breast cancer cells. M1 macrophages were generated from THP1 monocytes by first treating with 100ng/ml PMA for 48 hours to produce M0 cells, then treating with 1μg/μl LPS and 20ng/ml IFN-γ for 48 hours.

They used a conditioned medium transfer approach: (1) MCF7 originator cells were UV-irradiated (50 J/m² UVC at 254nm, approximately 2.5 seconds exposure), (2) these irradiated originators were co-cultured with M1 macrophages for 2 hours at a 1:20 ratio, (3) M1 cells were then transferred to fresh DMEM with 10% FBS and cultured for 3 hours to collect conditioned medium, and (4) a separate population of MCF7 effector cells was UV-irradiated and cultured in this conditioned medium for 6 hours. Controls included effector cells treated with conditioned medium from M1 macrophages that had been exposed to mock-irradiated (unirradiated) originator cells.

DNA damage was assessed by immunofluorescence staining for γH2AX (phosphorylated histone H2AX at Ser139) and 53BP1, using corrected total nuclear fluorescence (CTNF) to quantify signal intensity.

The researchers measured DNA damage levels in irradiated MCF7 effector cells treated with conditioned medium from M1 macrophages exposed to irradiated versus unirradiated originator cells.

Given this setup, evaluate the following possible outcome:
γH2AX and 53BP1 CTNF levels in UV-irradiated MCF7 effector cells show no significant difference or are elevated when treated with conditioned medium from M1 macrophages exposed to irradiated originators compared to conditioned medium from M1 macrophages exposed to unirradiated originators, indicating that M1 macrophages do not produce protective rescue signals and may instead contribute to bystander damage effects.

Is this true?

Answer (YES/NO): YES